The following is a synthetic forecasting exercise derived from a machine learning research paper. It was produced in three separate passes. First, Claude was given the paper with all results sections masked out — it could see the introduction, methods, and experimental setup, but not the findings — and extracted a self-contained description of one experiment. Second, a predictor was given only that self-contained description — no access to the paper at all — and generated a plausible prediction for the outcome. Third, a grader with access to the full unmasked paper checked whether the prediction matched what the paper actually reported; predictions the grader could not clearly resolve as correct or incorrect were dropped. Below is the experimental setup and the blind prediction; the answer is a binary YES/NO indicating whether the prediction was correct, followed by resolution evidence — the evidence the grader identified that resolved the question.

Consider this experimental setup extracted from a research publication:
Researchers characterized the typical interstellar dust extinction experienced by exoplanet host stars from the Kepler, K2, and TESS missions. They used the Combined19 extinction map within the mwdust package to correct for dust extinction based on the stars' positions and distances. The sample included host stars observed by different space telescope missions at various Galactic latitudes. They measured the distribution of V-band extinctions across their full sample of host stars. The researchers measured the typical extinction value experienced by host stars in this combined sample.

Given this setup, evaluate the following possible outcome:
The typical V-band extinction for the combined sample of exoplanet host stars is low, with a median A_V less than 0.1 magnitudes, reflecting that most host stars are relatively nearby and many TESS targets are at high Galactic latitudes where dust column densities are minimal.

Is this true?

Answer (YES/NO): NO